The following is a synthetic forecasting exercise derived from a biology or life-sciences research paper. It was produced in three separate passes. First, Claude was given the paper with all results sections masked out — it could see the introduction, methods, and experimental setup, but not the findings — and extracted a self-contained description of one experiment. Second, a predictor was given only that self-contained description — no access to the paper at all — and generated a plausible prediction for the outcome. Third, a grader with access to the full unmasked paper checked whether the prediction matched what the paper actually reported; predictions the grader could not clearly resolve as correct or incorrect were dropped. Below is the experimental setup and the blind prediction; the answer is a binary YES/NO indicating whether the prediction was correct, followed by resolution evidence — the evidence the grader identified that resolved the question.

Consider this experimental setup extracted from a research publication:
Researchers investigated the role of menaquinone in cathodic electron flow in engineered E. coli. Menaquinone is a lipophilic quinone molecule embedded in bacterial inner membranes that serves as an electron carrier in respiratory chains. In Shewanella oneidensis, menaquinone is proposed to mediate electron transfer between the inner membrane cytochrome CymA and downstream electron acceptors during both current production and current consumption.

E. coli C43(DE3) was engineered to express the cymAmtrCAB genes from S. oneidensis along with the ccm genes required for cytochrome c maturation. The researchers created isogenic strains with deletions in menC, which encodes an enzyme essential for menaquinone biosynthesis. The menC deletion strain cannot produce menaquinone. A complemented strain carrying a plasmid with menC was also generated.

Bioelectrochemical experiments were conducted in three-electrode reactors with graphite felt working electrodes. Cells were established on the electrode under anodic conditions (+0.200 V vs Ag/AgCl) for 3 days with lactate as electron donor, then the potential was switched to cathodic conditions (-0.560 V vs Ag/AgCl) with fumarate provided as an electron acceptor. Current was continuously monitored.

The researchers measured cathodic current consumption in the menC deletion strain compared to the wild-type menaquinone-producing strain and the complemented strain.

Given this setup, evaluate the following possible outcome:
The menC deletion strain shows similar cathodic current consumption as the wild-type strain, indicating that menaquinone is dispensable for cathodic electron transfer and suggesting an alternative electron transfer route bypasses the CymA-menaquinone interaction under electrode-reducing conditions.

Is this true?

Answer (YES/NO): YES